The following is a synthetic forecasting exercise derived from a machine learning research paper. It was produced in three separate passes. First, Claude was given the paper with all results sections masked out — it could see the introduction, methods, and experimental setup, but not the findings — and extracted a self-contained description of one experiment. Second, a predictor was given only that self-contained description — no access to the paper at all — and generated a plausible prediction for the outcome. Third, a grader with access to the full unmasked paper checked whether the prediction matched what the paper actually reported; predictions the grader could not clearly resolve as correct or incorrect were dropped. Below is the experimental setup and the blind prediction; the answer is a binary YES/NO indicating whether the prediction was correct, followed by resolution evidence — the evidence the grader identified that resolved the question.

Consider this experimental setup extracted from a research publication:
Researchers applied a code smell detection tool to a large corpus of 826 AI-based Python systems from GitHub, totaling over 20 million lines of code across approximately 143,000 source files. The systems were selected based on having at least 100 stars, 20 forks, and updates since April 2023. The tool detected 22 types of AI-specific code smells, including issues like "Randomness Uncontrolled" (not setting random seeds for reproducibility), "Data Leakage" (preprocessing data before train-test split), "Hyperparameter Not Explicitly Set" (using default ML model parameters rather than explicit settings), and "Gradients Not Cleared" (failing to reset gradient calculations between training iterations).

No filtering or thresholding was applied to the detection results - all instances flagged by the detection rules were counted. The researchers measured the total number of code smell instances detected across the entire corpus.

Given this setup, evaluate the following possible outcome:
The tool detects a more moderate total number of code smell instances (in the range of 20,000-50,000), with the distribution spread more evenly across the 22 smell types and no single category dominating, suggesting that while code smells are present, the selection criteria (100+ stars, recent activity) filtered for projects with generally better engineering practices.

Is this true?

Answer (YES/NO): NO